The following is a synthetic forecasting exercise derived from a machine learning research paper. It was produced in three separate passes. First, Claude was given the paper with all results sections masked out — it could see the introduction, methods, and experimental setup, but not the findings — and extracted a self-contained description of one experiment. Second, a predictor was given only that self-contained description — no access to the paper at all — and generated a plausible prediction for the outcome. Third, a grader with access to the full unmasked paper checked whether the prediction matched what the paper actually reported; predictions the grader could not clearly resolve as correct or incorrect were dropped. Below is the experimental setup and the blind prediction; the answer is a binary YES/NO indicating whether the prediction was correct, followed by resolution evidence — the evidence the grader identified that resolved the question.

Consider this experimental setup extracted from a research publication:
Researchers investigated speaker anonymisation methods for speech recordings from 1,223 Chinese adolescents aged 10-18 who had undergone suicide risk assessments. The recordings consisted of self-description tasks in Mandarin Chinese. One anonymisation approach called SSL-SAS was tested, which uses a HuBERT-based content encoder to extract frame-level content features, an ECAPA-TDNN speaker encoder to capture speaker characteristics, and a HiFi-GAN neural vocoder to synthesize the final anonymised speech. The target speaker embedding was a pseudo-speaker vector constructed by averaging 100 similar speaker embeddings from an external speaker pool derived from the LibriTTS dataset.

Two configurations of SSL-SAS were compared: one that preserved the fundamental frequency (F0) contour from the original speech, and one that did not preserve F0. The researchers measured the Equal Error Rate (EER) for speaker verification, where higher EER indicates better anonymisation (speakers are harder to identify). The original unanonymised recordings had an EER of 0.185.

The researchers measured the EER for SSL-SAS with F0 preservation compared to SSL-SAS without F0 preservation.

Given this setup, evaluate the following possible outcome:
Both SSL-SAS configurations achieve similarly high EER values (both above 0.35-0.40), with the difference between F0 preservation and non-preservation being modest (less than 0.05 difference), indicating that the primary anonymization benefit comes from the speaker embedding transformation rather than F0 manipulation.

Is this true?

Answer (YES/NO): NO